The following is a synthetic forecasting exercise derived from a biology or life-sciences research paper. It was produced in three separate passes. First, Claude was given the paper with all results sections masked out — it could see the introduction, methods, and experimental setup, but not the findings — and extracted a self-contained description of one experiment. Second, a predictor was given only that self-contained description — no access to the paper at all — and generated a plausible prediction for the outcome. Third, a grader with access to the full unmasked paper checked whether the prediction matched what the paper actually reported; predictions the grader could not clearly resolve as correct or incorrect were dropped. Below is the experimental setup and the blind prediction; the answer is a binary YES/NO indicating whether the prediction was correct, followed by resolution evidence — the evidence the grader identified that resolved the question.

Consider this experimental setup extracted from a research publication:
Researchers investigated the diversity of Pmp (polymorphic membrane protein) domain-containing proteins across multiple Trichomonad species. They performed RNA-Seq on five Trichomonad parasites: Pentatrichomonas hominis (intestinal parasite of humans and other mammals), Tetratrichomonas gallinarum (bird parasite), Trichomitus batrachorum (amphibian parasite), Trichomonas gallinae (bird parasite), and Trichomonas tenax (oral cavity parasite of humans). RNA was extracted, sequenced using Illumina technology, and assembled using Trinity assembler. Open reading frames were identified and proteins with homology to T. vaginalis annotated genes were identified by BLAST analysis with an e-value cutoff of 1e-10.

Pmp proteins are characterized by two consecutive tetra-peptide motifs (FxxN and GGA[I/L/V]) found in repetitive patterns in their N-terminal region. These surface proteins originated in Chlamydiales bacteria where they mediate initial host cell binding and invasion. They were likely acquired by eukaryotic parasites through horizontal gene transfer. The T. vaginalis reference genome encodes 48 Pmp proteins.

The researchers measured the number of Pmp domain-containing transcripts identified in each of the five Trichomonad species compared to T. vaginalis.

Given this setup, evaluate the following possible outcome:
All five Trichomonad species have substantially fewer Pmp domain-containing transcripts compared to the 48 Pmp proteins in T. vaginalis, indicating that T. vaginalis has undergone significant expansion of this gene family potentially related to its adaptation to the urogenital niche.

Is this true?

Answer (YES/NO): YES